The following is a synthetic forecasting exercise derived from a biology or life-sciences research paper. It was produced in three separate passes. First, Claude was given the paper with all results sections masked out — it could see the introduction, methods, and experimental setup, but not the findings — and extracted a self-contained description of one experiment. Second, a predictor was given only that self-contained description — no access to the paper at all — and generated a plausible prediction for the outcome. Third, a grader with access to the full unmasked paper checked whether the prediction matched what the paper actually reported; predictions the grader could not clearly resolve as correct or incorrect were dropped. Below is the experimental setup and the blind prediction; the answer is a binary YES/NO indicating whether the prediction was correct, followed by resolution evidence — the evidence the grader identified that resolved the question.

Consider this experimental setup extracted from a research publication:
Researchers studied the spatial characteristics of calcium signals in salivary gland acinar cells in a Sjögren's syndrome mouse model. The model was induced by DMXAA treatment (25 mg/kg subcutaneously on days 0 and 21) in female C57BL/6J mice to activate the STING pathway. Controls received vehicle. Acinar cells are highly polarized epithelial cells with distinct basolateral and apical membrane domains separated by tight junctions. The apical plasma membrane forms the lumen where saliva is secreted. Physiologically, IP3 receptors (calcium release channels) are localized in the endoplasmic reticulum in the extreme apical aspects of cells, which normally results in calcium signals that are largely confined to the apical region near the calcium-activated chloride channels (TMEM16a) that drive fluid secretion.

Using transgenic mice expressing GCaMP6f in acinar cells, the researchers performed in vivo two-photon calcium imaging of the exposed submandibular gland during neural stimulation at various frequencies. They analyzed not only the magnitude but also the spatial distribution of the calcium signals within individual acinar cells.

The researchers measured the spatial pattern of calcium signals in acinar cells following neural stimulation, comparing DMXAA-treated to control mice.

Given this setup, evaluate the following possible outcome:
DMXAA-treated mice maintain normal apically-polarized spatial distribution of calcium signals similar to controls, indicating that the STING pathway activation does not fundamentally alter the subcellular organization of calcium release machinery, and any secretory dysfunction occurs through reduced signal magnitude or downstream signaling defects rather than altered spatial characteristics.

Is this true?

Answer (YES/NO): NO